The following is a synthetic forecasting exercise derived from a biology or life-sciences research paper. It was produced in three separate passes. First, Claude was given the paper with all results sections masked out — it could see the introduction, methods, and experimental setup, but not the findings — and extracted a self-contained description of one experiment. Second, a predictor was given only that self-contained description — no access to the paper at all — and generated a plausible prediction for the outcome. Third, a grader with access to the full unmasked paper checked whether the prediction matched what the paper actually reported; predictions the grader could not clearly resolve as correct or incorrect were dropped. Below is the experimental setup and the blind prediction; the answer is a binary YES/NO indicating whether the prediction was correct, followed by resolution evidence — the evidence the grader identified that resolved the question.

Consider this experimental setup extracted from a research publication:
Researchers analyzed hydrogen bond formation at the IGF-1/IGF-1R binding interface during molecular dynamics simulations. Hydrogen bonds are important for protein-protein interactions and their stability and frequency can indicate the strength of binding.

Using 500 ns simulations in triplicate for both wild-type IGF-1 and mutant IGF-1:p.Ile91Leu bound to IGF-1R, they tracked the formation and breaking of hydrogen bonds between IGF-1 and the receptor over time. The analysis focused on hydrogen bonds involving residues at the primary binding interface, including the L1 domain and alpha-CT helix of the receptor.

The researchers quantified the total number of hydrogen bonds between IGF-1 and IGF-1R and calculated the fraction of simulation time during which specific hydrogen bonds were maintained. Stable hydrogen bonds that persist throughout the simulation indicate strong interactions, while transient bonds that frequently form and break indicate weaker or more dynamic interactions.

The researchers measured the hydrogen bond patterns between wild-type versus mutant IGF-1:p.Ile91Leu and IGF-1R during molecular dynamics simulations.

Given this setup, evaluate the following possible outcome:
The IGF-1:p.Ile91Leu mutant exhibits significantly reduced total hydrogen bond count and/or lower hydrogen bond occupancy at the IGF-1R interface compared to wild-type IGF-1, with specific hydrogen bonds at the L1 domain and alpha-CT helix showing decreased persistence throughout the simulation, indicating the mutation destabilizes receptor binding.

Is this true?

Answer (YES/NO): YES